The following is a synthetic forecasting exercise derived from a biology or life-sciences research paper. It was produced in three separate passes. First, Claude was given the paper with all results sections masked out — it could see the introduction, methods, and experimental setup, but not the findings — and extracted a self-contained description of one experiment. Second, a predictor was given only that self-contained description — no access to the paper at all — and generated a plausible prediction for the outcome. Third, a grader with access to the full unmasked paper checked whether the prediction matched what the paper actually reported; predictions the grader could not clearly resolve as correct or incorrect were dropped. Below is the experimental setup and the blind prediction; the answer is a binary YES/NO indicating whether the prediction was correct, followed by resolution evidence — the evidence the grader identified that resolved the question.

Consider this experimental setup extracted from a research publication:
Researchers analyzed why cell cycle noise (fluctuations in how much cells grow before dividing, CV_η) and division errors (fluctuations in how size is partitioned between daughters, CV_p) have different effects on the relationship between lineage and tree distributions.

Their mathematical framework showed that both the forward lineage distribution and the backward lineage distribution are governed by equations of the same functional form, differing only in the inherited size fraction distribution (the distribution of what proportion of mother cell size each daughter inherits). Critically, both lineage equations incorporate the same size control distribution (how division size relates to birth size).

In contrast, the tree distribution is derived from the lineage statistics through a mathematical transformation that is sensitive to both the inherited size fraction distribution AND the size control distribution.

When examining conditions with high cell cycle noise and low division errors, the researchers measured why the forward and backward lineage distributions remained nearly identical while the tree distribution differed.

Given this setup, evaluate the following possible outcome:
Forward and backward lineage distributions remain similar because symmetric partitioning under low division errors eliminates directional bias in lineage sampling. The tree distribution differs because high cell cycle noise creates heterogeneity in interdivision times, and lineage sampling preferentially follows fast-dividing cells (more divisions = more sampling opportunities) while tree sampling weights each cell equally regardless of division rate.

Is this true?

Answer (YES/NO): NO